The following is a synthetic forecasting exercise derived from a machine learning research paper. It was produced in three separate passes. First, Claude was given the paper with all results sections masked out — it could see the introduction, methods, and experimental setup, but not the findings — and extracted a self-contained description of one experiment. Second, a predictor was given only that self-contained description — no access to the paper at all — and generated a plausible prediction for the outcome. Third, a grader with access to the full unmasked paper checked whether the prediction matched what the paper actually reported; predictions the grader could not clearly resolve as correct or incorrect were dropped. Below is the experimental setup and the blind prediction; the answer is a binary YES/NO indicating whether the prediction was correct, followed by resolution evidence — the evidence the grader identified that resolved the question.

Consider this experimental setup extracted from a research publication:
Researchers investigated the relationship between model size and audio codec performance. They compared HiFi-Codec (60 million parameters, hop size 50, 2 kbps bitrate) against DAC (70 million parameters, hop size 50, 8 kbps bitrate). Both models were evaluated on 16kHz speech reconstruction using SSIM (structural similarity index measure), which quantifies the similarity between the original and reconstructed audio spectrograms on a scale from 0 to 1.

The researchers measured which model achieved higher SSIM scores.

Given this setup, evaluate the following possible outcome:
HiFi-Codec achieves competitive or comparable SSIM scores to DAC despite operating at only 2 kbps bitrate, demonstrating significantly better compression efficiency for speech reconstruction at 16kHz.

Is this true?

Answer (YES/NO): NO